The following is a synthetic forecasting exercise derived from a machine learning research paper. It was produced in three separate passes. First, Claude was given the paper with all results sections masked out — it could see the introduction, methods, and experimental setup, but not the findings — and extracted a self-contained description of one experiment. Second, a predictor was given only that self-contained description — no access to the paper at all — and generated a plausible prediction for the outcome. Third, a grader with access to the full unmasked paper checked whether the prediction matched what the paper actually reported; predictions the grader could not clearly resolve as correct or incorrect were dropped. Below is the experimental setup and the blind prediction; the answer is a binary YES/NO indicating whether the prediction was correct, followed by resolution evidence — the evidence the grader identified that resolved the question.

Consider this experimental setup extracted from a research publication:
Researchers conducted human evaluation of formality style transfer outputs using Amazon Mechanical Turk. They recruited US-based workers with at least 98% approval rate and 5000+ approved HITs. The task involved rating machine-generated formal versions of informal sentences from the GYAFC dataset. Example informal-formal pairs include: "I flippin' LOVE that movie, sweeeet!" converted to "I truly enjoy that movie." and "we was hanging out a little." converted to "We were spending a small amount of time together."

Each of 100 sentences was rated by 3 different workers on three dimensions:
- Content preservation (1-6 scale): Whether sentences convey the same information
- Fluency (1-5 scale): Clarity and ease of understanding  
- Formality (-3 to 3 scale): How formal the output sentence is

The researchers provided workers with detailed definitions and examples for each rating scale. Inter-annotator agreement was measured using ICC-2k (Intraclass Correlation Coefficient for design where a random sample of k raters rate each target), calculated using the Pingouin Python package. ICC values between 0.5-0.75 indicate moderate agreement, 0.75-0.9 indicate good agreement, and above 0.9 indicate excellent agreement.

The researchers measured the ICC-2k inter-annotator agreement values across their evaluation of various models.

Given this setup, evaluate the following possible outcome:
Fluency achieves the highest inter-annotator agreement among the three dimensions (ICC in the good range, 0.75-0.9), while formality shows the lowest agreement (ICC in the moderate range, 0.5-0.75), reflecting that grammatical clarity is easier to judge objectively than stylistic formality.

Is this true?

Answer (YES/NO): NO